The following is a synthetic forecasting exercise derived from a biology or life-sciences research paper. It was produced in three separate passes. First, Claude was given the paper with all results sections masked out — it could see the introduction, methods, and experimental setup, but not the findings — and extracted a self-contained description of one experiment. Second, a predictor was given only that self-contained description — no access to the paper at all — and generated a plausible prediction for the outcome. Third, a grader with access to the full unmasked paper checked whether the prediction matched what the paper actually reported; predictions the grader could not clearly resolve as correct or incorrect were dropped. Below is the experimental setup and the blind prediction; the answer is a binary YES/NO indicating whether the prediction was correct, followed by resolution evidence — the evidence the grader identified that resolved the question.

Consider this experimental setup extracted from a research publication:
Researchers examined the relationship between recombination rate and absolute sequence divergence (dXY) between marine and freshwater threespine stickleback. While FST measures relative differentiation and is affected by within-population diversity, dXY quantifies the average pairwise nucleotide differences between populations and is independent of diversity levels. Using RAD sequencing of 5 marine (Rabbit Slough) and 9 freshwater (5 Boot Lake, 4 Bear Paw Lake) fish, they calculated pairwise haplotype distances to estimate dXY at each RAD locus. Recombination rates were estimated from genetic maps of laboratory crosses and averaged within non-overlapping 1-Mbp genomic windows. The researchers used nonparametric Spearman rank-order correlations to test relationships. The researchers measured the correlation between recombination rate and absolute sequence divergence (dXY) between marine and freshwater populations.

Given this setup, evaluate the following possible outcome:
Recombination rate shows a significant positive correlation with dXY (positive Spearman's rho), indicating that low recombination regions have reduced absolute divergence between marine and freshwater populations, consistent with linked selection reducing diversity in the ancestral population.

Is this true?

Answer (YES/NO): NO